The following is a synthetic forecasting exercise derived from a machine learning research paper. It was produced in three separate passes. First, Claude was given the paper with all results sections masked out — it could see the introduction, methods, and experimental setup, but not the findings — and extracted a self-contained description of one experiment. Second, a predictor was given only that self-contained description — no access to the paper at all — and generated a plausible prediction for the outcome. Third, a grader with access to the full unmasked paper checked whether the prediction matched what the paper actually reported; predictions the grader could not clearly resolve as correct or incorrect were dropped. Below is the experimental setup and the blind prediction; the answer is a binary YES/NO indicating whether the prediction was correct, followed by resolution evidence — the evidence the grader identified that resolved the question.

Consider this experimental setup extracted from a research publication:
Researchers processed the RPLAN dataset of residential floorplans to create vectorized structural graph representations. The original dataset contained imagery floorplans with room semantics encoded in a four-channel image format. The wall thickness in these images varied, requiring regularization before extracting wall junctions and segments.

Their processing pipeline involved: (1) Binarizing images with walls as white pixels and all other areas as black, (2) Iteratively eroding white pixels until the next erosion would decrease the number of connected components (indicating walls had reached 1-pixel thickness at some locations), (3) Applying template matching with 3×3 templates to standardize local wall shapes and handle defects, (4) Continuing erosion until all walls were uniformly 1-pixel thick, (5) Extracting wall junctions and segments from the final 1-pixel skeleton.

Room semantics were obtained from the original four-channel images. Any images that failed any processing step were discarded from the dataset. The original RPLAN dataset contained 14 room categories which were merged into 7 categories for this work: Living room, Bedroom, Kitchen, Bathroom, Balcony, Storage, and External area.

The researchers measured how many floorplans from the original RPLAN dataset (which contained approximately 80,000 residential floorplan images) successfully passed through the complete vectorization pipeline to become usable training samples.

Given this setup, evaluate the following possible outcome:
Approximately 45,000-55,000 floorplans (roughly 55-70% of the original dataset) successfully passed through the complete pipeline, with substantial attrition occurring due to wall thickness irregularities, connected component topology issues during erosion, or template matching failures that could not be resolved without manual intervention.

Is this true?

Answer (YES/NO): NO